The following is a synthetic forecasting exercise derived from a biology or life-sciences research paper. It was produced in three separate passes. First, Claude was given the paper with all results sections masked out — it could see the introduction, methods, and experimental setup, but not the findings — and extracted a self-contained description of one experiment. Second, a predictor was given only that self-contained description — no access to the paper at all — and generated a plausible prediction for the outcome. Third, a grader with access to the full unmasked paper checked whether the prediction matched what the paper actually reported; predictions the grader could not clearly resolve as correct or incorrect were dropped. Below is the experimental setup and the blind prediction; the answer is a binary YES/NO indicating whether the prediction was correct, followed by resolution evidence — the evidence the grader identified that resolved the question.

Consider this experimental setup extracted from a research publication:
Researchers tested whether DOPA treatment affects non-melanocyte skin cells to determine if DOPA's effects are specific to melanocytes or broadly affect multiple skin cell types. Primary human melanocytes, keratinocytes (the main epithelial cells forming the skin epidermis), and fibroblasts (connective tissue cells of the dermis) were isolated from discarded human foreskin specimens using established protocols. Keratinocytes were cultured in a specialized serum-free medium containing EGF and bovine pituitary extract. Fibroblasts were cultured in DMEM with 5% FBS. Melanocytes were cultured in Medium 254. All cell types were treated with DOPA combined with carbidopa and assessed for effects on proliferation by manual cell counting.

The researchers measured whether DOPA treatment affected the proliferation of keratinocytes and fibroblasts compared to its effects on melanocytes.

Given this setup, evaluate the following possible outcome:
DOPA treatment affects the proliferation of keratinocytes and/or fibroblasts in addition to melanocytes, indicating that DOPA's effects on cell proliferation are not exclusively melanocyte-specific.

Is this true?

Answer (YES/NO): YES